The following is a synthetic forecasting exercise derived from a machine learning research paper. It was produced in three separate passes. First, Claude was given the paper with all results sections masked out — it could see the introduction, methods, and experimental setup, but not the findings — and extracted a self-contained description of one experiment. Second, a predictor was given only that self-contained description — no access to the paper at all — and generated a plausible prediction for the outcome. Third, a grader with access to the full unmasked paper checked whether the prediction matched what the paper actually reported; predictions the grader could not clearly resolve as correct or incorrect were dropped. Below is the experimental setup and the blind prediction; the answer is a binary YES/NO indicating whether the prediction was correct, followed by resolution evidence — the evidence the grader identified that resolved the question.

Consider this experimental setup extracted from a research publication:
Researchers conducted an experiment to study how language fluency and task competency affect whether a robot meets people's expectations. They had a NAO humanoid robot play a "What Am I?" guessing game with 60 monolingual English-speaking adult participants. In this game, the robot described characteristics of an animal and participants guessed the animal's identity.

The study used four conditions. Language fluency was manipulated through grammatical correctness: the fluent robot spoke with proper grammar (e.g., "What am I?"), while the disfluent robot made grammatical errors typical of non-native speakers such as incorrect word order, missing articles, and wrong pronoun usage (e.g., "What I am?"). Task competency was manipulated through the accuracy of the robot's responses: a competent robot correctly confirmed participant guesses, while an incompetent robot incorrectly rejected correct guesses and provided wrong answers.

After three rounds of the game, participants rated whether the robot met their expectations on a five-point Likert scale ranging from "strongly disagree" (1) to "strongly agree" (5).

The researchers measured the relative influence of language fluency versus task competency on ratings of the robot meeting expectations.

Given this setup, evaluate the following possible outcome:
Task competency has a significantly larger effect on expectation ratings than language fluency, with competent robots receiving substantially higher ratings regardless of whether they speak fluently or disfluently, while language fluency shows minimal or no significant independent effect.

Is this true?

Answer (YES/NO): YES